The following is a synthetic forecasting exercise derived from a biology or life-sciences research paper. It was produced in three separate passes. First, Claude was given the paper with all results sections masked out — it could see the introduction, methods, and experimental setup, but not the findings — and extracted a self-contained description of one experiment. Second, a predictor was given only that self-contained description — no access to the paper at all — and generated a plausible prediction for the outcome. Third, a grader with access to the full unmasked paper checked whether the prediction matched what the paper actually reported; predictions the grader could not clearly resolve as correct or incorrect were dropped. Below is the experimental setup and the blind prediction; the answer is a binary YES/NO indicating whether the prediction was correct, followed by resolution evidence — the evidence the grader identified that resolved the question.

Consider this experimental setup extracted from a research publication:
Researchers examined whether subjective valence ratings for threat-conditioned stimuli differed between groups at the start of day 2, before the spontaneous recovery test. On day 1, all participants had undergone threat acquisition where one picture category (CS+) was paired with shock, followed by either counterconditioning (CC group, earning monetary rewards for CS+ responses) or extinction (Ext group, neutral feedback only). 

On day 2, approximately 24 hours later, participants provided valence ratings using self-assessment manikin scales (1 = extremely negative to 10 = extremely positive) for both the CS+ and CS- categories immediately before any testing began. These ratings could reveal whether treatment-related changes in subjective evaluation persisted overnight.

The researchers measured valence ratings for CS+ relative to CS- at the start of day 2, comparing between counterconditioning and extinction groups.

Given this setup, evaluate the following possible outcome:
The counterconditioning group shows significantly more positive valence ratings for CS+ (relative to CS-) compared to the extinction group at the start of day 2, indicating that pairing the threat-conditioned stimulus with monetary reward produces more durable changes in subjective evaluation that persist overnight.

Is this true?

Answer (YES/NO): YES